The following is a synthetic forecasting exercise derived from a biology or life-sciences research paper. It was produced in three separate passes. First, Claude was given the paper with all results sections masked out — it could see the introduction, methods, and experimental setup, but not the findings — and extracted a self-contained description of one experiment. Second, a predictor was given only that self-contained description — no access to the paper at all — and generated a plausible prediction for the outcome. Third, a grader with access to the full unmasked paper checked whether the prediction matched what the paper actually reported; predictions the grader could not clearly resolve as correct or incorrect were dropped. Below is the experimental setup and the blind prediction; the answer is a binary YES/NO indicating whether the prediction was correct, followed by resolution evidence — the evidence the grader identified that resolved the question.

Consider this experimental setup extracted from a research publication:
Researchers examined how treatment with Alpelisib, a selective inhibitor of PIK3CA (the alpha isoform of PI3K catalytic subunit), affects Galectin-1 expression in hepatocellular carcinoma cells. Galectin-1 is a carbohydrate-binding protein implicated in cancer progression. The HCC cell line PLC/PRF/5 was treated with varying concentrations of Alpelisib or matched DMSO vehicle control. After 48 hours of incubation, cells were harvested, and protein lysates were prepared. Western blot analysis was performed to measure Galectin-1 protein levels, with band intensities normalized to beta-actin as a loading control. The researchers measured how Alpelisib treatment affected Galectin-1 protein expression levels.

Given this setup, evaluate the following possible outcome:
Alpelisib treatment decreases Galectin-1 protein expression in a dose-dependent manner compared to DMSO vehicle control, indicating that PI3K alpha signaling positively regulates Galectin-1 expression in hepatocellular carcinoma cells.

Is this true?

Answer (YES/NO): NO